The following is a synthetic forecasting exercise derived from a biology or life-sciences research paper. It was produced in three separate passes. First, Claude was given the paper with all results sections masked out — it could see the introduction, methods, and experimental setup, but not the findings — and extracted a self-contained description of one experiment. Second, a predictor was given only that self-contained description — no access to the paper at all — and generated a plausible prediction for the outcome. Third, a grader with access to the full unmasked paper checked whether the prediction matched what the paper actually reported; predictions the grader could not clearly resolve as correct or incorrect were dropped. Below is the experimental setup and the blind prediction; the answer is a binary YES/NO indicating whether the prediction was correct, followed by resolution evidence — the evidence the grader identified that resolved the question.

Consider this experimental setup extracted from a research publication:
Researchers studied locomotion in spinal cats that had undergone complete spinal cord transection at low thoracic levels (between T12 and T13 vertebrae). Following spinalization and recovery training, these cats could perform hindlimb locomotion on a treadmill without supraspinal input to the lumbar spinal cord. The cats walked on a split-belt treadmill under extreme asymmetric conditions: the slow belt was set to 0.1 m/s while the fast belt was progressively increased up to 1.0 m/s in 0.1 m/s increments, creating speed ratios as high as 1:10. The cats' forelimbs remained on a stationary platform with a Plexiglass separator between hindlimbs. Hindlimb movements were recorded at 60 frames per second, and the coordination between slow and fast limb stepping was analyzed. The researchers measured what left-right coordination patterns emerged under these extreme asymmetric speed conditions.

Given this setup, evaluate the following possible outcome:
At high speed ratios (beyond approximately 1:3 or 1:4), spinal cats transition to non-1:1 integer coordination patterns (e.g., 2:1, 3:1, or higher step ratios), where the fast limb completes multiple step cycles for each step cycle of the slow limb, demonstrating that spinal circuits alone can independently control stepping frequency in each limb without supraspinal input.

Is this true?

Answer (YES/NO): YES